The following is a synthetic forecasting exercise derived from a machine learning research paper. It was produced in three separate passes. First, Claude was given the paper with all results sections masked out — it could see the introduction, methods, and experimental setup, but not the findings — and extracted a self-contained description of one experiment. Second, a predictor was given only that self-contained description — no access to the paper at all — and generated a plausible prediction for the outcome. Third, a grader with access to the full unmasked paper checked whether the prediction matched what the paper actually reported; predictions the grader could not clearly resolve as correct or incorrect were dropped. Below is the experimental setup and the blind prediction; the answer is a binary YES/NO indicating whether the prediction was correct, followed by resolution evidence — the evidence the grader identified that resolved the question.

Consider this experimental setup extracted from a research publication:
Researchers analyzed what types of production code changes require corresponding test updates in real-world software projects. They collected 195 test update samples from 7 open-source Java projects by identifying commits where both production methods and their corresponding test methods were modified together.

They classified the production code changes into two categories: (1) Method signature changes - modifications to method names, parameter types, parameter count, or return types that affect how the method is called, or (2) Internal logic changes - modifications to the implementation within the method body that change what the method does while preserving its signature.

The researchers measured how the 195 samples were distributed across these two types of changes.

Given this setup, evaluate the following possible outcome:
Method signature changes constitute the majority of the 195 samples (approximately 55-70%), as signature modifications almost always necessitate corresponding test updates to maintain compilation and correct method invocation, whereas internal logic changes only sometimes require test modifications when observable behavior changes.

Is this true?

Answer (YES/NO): NO